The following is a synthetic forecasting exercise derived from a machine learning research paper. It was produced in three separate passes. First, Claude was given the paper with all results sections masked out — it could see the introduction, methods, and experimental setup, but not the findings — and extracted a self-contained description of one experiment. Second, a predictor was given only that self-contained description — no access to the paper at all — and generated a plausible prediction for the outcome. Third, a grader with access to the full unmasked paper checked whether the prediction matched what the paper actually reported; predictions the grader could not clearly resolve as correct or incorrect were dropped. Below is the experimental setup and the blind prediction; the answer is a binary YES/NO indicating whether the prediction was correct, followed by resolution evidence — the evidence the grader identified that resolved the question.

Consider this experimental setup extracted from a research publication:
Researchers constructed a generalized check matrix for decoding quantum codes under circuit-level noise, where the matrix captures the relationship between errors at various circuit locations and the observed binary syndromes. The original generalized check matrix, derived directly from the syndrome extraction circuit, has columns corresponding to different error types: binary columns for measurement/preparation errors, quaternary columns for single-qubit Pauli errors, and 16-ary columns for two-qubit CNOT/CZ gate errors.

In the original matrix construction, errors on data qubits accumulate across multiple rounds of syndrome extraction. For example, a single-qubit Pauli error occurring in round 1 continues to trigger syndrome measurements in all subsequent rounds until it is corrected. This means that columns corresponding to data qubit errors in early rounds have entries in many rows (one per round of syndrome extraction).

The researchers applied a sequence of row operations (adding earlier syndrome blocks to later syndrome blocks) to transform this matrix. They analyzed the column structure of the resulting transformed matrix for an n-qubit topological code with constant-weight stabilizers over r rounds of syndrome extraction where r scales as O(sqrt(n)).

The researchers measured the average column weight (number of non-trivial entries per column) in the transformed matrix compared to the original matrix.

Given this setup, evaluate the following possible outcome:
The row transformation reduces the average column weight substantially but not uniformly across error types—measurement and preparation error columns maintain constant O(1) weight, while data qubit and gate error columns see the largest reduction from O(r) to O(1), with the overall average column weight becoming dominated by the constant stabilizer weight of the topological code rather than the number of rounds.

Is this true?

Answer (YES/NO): YES